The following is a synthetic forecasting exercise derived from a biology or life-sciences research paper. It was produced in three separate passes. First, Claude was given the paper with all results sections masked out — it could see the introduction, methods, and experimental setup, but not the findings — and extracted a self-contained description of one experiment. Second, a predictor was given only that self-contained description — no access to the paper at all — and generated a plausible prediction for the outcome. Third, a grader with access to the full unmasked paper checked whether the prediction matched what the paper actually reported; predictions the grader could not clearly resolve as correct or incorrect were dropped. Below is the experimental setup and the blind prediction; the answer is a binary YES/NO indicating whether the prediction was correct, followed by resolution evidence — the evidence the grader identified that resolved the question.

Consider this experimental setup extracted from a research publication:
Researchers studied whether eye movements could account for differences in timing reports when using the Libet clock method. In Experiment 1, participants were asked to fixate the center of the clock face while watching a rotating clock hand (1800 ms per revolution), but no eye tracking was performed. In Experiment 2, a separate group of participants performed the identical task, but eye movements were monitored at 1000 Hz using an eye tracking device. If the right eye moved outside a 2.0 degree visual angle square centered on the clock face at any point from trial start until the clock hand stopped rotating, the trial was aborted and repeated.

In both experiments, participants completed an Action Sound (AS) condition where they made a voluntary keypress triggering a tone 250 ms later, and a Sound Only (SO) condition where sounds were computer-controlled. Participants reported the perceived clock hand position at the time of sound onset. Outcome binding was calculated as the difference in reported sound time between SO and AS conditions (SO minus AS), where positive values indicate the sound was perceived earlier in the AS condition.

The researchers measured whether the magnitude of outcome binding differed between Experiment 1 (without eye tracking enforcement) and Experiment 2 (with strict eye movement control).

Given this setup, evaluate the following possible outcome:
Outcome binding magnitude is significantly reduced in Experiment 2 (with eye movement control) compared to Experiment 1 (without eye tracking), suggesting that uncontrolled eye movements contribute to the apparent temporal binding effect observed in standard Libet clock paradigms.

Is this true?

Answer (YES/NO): NO